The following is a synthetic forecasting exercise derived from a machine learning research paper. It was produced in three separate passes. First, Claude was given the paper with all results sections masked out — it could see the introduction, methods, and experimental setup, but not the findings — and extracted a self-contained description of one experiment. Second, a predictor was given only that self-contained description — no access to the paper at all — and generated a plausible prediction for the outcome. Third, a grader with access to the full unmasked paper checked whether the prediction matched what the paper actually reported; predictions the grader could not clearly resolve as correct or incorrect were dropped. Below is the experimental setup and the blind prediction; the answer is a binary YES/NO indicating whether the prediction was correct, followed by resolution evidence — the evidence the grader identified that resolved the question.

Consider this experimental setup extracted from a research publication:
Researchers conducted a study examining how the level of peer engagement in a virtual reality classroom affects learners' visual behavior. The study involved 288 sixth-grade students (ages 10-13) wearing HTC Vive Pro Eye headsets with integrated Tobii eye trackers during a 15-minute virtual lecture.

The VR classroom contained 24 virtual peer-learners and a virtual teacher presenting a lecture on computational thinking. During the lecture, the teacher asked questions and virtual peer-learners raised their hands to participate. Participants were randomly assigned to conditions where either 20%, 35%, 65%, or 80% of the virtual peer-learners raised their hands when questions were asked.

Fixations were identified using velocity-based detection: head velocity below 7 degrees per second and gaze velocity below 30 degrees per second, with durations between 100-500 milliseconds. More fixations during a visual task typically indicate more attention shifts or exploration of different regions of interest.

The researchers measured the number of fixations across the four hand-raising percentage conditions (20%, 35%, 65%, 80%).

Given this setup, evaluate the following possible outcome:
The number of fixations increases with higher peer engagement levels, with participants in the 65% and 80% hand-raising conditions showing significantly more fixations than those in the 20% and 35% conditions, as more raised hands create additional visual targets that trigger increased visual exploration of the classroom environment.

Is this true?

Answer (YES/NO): NO